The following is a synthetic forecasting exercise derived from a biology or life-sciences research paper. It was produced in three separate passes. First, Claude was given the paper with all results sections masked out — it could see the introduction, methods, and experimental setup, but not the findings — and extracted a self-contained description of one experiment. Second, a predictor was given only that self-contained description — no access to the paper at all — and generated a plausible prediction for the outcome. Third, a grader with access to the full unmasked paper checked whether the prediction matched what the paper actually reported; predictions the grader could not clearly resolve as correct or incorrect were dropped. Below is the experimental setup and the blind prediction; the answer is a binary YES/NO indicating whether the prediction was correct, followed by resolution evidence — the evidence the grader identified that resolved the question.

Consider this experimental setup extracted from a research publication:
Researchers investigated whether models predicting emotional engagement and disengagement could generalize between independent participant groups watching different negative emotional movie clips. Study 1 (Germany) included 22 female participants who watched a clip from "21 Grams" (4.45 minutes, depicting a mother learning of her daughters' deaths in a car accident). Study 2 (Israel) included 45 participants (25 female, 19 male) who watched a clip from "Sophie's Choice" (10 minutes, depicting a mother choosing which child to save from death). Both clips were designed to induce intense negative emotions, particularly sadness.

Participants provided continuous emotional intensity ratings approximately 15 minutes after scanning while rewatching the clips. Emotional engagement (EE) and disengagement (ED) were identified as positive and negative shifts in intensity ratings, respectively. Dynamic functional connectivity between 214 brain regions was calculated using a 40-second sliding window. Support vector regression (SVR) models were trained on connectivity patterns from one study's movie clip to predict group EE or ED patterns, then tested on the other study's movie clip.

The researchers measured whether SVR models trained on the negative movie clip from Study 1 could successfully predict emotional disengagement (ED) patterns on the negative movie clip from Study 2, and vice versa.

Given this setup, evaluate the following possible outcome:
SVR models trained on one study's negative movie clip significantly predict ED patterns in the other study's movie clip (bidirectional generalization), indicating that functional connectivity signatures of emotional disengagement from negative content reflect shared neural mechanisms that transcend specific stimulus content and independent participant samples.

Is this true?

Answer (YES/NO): YES